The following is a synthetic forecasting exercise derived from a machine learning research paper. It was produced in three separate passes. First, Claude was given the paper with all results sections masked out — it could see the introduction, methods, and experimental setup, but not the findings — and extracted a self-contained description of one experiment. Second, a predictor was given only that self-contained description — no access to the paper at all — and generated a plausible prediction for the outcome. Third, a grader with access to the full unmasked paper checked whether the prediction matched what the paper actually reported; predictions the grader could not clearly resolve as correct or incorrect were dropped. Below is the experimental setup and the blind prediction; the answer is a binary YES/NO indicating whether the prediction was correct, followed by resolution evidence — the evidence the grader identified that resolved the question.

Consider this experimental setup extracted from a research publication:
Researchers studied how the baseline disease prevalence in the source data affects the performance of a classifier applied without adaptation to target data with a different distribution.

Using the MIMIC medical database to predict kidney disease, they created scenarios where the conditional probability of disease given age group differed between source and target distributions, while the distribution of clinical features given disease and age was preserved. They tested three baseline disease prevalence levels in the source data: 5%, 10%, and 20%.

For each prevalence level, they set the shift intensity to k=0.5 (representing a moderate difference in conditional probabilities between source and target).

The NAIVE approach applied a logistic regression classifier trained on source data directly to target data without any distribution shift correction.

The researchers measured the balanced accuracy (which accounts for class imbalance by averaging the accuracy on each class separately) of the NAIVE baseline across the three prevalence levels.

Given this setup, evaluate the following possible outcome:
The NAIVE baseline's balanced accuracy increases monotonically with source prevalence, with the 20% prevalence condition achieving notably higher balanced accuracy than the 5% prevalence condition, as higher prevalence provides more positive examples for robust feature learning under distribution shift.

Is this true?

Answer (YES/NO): YES